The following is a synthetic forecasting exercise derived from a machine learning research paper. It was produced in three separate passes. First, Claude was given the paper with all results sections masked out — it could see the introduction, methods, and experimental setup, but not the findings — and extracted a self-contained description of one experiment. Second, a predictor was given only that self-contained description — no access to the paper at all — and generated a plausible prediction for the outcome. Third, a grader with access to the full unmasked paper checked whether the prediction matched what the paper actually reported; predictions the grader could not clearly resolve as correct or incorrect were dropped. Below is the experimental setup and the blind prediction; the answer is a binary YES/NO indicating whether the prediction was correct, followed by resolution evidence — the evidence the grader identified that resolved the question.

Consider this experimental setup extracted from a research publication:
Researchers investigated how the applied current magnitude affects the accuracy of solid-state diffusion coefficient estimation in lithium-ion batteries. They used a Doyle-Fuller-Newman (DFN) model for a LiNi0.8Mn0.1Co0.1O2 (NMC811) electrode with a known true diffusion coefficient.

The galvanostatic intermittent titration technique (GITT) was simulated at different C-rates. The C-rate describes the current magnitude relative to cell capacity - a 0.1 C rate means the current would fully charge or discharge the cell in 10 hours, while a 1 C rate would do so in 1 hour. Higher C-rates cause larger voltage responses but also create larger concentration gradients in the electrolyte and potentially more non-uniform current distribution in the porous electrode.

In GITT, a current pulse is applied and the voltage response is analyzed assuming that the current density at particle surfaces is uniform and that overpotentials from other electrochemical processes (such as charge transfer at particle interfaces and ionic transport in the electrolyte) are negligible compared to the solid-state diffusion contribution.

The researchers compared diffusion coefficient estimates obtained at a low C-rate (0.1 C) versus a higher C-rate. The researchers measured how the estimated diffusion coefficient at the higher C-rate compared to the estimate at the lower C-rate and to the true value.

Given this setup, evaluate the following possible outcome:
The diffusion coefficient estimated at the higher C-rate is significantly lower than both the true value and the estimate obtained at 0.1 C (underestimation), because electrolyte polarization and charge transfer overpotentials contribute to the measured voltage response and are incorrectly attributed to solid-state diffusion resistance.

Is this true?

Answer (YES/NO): NO